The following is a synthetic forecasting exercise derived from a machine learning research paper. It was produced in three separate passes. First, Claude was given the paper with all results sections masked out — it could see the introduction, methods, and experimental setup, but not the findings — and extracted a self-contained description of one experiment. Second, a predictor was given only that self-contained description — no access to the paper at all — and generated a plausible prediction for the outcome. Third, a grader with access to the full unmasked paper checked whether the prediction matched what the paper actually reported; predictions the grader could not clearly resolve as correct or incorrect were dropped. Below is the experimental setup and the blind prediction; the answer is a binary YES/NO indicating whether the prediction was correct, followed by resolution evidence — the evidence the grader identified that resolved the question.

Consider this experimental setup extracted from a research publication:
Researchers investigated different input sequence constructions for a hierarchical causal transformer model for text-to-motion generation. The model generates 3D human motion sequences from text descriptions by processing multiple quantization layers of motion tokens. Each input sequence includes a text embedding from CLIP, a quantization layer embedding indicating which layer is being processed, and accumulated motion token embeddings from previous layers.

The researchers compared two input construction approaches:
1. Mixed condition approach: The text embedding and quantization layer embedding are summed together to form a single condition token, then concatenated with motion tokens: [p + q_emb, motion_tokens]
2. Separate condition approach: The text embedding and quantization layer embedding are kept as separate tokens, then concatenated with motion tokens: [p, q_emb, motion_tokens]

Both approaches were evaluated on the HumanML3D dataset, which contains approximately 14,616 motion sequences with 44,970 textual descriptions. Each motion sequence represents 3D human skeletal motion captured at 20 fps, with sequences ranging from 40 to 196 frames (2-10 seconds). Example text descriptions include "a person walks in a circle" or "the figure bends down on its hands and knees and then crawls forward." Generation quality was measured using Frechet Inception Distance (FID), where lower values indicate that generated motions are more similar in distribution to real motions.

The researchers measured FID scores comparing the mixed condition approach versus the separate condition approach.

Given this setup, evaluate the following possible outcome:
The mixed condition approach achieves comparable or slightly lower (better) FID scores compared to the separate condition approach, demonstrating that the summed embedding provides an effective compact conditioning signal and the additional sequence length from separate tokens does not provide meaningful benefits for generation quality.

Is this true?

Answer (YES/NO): YES